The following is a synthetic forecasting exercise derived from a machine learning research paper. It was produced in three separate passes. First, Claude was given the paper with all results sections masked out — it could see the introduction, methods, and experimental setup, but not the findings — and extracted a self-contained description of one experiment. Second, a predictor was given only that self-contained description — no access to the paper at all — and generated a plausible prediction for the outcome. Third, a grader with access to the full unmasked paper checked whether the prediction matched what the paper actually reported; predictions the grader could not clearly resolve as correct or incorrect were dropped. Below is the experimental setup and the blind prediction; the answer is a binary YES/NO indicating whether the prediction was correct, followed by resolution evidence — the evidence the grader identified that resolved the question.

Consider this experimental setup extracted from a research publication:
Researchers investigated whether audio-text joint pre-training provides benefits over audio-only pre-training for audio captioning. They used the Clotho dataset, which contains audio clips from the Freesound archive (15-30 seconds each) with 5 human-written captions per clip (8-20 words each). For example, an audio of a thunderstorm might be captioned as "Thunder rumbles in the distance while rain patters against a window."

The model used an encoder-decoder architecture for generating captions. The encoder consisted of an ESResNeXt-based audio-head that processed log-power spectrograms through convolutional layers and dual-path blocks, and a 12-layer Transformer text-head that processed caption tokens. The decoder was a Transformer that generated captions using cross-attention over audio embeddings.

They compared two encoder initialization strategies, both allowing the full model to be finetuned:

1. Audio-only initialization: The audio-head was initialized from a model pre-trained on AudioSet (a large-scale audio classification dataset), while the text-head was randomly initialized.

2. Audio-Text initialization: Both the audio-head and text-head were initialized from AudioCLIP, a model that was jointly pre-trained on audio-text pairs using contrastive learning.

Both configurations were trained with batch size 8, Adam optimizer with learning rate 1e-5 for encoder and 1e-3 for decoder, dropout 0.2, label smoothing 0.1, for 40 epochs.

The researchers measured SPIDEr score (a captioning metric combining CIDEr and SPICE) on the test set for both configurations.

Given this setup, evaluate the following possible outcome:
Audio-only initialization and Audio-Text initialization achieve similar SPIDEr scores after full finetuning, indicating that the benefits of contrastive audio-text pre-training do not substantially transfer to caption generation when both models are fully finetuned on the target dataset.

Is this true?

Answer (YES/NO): NO